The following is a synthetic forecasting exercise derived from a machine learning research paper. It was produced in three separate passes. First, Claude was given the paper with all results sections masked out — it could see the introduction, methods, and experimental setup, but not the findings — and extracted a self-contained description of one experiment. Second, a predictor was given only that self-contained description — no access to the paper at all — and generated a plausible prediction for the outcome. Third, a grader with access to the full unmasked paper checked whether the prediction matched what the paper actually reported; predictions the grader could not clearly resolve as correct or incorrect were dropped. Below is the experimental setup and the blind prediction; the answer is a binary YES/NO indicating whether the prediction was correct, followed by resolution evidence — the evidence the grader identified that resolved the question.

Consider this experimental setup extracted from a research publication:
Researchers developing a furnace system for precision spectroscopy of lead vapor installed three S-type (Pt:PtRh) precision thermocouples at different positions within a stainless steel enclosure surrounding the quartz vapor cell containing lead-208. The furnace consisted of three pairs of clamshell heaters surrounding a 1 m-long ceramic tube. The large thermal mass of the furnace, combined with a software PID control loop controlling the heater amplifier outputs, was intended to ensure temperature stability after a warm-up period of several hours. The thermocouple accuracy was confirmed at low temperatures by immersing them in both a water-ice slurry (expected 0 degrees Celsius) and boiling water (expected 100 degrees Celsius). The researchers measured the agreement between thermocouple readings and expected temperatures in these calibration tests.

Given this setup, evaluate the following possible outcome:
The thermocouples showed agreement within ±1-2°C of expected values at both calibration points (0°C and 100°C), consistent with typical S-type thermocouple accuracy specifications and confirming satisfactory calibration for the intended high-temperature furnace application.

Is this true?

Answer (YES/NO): NO